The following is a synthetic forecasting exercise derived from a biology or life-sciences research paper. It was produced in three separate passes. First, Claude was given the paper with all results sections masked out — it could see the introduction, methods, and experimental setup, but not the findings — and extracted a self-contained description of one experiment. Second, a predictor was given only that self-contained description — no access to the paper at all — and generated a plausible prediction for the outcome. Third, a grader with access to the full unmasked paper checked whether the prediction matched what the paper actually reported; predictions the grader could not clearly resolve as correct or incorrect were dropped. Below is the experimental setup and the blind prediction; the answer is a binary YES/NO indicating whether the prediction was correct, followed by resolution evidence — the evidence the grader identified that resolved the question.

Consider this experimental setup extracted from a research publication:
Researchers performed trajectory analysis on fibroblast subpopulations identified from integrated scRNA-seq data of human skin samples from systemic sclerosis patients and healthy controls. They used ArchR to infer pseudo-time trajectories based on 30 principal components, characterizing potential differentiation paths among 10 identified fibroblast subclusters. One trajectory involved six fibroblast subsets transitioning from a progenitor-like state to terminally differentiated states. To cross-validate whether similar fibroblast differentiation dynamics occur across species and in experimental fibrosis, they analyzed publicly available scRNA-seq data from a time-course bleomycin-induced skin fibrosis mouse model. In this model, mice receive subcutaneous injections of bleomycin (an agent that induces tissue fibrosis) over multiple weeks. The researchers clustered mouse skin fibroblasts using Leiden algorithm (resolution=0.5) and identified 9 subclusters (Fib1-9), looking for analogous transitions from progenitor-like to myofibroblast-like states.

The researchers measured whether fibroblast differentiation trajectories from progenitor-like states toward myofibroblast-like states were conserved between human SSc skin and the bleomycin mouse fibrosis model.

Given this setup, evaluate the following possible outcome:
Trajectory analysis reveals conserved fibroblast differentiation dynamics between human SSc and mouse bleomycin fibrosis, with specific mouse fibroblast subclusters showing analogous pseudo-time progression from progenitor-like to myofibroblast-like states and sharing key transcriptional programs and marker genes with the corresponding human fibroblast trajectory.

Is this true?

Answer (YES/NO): NO